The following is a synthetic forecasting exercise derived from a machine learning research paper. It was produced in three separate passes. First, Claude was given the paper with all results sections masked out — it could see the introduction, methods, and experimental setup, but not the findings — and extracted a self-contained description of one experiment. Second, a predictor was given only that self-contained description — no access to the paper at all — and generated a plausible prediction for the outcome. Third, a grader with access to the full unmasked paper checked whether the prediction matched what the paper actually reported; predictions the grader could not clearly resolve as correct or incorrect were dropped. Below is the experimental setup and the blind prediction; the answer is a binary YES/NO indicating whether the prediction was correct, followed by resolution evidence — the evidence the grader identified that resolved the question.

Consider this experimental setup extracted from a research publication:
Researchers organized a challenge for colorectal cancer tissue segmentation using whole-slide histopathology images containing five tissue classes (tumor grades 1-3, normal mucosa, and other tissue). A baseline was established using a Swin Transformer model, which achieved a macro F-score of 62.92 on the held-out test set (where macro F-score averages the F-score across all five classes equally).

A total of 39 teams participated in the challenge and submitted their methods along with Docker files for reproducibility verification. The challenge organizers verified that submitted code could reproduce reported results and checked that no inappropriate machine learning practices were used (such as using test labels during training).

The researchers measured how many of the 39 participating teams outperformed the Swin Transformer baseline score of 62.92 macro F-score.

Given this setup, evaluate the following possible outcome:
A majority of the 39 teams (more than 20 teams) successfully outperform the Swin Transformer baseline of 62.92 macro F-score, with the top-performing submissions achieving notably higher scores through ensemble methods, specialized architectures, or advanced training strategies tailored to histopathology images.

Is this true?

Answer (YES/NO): NO